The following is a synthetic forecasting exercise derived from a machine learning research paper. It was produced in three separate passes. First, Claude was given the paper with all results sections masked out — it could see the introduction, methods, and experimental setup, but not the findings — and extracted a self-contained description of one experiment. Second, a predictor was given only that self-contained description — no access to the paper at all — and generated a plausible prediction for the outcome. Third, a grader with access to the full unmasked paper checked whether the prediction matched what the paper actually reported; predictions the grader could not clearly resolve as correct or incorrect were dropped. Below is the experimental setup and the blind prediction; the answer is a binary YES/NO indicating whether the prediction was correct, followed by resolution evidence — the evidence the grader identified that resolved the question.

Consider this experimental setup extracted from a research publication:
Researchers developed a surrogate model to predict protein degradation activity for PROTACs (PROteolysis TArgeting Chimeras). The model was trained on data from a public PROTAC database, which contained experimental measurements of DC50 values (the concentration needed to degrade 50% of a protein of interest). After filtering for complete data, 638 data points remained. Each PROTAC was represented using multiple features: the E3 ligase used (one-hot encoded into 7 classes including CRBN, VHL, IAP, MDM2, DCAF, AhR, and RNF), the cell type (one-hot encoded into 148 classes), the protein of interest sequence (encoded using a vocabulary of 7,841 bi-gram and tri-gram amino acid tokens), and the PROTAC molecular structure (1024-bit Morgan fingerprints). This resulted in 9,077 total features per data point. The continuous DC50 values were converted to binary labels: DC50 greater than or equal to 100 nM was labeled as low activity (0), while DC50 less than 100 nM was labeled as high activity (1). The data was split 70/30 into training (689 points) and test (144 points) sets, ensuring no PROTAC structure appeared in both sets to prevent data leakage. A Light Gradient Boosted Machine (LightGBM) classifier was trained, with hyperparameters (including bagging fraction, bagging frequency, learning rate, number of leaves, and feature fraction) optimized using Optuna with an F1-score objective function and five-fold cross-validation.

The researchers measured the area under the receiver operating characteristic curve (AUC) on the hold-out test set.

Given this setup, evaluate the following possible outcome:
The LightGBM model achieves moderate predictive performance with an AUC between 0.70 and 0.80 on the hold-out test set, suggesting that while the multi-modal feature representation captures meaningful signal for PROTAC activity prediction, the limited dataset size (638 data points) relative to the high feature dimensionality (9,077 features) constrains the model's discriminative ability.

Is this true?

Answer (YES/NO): NO